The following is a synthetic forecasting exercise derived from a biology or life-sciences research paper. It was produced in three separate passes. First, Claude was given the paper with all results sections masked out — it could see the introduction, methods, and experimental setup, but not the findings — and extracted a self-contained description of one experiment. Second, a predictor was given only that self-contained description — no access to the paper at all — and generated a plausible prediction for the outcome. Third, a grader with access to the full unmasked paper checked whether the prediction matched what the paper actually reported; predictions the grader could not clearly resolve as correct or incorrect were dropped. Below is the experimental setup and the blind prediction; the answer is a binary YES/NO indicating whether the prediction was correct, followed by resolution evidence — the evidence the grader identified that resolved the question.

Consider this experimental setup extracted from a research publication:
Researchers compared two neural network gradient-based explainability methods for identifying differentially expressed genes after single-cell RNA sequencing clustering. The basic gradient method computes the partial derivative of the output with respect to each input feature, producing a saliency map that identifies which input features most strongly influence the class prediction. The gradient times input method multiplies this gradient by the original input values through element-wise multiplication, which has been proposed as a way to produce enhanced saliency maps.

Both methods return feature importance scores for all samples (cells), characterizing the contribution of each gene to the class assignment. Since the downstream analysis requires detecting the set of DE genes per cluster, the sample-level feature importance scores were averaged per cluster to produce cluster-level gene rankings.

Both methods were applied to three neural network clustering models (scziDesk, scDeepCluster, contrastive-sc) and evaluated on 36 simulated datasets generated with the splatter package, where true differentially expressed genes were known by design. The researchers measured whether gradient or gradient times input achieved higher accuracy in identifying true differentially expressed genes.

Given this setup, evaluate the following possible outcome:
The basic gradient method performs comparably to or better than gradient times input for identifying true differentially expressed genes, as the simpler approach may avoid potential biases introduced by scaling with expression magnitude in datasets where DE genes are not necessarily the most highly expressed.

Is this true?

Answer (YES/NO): YES